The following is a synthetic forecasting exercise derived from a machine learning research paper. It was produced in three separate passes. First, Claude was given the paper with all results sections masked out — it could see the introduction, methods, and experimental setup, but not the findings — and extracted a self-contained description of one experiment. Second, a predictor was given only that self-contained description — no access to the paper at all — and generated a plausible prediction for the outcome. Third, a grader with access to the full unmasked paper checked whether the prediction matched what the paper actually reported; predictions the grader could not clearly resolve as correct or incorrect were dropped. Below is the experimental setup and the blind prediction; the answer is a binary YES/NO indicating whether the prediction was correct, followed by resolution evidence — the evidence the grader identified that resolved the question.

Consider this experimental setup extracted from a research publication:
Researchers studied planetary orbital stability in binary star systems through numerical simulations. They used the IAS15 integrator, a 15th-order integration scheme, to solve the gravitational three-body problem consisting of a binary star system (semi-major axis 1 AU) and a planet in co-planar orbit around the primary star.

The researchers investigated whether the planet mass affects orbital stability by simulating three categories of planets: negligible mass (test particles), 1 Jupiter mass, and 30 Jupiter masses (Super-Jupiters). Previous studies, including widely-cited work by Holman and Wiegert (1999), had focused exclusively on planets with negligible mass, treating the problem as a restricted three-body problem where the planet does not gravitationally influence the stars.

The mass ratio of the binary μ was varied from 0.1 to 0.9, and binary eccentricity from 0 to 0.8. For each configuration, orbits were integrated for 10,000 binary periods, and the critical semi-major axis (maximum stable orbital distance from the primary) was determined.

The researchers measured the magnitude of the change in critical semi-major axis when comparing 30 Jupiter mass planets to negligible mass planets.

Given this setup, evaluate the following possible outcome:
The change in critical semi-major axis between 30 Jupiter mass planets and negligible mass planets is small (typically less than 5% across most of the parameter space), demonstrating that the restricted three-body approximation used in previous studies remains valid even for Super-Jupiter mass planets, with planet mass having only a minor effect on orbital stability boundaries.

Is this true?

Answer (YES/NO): YES